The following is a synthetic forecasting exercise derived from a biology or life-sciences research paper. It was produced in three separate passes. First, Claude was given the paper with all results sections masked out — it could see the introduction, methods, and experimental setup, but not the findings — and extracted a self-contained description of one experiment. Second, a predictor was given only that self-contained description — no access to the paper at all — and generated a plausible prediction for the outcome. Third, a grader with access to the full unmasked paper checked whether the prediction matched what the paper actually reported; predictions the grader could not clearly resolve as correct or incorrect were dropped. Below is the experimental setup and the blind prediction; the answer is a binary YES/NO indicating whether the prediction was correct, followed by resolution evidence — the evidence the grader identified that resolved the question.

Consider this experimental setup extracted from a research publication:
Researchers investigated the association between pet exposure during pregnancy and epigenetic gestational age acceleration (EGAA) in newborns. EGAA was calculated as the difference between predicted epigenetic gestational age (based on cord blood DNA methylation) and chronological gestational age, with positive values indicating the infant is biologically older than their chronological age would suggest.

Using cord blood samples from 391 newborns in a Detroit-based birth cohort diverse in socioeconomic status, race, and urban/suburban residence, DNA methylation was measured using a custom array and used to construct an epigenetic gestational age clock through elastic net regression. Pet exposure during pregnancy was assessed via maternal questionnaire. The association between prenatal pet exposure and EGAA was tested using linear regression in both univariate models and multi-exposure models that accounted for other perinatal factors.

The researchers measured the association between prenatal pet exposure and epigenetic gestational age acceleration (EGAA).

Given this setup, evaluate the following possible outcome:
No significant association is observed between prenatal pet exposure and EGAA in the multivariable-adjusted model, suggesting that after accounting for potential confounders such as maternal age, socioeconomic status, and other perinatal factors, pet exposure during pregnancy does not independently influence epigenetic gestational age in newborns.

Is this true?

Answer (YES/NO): YES